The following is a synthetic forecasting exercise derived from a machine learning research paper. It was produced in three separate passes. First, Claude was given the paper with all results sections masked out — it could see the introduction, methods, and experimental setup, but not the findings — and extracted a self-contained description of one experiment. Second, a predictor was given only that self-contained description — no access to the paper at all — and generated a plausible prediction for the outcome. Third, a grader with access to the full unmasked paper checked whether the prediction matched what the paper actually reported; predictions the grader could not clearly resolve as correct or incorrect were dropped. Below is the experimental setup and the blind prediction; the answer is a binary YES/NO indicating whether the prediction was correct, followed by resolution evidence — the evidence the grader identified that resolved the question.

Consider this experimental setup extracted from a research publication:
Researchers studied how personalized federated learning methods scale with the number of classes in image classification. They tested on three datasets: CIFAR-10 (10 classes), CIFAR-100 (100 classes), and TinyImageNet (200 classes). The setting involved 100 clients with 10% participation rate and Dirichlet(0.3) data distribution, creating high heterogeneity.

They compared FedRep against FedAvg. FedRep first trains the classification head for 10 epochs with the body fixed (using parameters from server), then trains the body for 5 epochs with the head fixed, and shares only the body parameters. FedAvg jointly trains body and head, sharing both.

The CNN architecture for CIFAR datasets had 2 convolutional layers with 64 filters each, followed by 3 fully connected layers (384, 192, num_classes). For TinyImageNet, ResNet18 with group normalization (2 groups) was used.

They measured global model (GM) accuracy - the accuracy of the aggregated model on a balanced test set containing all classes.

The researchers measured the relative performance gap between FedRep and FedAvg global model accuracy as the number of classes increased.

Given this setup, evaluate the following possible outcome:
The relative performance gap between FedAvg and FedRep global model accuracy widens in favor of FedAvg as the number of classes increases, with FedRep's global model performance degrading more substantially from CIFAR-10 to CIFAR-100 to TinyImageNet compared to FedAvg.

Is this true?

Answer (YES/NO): YES